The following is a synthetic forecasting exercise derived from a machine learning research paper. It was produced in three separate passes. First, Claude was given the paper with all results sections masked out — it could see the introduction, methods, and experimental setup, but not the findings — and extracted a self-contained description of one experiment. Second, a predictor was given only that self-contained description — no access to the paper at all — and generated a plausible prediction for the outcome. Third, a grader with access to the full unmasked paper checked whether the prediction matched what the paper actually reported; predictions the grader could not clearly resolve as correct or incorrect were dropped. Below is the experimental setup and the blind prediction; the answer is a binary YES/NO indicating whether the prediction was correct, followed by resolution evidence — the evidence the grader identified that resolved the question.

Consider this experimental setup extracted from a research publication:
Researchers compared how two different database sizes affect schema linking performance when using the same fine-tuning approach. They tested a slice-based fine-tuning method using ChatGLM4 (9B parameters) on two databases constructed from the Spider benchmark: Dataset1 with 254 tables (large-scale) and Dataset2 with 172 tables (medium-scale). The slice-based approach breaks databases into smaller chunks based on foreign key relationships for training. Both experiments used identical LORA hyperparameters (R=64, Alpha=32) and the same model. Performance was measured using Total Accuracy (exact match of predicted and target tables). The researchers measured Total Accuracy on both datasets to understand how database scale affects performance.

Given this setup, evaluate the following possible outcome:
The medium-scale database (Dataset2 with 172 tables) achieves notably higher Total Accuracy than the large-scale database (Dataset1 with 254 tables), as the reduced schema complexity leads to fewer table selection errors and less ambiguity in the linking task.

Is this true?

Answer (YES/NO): NO